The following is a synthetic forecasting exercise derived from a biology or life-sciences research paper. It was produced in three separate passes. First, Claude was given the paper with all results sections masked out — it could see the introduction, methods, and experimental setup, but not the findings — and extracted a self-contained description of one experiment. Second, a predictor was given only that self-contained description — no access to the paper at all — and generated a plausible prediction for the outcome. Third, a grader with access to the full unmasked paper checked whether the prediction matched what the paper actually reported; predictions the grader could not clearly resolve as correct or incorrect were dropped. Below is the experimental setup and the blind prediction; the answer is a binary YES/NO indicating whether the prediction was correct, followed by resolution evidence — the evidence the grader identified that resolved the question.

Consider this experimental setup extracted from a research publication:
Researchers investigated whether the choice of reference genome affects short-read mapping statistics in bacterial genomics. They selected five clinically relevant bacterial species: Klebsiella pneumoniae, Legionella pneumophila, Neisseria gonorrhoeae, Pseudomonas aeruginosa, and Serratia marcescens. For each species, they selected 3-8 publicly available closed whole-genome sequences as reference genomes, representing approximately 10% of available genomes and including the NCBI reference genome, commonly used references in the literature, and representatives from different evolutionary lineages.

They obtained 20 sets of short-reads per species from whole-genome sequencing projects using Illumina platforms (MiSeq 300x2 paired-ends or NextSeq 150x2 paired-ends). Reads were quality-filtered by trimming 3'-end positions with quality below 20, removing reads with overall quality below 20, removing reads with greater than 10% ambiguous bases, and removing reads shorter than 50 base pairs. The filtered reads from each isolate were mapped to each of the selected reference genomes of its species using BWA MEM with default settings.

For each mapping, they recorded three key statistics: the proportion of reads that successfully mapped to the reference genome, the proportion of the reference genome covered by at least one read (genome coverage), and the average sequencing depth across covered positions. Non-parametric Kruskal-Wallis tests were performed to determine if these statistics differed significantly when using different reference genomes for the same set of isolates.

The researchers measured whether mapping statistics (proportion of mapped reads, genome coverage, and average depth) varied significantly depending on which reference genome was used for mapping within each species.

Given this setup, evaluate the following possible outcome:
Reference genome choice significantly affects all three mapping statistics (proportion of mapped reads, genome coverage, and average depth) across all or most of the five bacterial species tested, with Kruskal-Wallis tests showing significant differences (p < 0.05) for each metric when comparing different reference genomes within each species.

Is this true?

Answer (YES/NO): NO